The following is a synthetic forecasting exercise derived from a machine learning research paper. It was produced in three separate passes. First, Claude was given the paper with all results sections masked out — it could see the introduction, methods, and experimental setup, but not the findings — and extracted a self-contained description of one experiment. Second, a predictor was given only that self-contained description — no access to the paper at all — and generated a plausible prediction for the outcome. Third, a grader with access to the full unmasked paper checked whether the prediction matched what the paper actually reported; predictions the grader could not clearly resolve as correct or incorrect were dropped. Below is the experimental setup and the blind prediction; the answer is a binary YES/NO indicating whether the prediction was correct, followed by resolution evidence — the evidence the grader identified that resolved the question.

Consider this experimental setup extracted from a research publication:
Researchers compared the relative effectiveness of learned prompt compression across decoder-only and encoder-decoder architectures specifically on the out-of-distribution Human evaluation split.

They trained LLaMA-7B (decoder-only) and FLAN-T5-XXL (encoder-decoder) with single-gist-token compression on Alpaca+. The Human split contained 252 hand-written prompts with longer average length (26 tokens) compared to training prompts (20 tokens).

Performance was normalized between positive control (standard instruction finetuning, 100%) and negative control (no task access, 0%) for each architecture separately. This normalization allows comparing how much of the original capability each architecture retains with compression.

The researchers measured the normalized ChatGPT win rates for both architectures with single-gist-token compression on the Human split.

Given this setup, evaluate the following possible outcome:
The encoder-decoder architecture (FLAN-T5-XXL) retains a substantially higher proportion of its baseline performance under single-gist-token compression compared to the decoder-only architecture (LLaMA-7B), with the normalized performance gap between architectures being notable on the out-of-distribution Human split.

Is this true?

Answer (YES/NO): NO